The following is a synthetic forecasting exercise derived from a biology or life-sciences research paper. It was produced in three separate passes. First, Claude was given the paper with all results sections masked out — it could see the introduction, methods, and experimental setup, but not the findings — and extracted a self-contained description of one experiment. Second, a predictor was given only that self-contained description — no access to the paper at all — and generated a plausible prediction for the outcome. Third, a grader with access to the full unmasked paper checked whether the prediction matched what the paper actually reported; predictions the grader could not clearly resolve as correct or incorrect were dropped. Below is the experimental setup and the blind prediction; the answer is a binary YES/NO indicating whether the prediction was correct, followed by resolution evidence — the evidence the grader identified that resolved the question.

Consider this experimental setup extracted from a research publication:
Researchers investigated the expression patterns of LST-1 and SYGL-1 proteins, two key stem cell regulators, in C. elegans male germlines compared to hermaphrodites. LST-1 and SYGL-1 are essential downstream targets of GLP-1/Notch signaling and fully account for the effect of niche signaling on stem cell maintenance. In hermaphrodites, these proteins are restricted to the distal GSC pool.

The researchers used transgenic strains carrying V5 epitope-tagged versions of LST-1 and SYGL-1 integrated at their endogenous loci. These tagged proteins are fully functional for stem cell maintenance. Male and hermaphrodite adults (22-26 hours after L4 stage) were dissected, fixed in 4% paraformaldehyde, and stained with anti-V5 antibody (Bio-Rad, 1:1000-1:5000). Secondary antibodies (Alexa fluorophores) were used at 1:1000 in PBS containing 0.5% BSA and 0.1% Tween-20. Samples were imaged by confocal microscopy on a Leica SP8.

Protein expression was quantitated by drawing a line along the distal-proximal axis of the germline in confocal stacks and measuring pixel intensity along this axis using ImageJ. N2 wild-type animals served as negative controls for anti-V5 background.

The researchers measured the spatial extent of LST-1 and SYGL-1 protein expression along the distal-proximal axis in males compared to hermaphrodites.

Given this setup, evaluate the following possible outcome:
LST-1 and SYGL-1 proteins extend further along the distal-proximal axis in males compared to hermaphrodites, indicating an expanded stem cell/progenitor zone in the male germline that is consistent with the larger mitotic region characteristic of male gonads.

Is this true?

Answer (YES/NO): NO